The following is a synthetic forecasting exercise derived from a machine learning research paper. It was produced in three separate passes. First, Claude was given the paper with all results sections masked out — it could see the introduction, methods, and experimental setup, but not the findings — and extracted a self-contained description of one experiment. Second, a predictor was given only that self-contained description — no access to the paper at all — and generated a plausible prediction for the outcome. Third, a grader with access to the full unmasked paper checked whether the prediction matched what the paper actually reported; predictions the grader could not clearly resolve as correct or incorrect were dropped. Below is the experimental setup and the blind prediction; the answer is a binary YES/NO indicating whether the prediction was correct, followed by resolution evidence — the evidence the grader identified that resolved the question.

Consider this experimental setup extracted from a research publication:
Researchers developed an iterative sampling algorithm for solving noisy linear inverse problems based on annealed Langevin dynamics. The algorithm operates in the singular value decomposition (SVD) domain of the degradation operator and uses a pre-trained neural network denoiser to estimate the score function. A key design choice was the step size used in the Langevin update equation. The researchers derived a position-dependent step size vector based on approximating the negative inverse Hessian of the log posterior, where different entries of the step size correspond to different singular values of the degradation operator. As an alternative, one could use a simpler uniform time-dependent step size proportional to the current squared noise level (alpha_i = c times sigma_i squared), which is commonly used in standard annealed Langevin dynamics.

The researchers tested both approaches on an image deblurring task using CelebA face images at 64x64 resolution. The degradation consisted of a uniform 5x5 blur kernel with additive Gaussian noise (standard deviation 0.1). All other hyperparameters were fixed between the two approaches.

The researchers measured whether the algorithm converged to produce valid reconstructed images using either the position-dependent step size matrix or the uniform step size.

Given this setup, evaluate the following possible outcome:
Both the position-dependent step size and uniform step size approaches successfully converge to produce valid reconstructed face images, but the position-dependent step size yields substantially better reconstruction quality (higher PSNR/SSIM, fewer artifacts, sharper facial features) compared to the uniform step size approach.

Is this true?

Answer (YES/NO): NO